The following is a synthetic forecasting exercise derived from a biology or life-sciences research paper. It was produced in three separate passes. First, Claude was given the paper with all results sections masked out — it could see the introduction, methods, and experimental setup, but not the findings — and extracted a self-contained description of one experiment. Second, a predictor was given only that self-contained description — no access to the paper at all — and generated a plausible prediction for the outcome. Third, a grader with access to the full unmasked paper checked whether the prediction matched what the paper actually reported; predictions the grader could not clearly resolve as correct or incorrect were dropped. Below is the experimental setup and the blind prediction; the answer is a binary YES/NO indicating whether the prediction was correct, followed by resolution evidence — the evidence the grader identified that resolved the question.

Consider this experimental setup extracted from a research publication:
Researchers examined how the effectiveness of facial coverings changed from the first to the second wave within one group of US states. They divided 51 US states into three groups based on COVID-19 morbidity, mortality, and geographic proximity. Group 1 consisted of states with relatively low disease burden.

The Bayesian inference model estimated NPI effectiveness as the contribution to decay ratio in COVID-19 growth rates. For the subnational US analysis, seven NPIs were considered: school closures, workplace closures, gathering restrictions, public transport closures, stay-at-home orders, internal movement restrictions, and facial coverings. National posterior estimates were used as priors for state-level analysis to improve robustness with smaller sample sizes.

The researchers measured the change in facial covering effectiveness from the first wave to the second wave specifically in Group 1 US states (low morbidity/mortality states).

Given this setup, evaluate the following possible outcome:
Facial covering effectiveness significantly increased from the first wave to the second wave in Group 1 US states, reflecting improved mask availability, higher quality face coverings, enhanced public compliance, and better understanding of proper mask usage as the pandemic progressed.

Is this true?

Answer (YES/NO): YES